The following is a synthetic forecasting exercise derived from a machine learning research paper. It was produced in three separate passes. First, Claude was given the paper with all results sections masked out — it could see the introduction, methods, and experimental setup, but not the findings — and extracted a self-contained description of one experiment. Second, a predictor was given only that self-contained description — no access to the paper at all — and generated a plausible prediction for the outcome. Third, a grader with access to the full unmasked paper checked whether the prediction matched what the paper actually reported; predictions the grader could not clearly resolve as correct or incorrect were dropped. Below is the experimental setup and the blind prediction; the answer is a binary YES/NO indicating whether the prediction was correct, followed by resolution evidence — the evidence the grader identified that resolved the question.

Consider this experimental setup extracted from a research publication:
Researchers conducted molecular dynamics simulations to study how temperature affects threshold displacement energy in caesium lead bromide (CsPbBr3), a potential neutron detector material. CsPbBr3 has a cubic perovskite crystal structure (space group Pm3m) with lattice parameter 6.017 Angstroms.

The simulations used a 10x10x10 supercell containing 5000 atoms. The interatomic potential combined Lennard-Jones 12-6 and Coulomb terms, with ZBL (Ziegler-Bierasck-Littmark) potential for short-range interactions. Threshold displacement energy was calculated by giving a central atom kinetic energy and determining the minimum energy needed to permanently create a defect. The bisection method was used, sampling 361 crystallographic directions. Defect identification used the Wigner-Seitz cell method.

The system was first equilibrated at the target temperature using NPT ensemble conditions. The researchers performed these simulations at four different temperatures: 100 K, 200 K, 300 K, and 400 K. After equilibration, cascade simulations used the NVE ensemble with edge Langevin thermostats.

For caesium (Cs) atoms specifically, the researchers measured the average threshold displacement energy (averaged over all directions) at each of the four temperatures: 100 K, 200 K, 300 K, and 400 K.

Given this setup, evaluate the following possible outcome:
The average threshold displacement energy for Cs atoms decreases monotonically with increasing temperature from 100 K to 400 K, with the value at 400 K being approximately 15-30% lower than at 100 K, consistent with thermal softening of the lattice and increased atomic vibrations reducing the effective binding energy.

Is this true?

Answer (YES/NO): NO